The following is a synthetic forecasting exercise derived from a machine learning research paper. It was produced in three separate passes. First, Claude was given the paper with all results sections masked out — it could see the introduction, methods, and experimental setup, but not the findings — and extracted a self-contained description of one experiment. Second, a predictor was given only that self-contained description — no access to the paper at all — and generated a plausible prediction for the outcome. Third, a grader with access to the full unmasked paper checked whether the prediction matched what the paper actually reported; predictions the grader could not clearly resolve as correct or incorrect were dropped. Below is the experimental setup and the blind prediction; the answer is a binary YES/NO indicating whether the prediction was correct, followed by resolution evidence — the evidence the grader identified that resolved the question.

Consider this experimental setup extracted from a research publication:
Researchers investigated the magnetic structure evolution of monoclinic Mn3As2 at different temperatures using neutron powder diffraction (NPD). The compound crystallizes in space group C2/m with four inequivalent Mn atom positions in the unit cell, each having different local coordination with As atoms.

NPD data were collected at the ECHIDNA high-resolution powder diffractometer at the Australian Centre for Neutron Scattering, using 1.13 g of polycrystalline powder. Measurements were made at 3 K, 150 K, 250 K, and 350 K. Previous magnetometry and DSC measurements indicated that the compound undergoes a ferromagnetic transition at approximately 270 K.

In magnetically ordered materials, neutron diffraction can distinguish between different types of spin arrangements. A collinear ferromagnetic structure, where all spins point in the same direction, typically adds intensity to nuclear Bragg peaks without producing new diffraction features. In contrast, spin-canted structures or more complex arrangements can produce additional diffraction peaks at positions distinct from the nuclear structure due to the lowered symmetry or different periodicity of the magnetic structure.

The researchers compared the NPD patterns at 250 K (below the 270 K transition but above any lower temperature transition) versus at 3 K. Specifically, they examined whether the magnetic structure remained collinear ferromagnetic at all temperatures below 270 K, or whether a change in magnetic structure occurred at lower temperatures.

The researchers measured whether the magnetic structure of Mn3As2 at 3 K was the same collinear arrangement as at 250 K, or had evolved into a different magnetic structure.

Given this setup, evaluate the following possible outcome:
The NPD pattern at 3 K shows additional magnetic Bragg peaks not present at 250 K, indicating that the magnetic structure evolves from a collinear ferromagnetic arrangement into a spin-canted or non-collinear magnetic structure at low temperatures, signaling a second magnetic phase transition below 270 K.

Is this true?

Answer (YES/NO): YES